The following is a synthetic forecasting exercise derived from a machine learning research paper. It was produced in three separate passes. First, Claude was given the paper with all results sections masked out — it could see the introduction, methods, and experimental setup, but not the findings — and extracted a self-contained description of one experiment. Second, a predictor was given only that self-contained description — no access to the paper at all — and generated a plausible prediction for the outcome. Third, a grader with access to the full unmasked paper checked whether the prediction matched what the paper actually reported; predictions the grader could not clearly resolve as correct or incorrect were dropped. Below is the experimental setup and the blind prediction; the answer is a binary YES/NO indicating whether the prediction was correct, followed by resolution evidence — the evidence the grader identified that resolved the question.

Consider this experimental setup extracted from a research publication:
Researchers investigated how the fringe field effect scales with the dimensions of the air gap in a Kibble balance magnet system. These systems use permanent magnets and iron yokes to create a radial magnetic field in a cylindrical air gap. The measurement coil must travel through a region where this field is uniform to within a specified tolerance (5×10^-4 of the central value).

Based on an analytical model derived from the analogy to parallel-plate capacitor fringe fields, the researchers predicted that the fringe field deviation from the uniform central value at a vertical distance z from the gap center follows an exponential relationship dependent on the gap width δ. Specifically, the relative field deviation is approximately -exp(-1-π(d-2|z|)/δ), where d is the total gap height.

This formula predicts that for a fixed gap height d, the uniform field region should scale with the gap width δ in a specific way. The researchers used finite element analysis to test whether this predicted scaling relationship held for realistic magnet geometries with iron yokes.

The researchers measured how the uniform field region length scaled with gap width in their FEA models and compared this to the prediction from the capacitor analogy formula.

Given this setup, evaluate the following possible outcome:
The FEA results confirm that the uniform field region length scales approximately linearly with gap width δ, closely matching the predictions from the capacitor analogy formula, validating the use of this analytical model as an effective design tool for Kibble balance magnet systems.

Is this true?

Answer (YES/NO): YES